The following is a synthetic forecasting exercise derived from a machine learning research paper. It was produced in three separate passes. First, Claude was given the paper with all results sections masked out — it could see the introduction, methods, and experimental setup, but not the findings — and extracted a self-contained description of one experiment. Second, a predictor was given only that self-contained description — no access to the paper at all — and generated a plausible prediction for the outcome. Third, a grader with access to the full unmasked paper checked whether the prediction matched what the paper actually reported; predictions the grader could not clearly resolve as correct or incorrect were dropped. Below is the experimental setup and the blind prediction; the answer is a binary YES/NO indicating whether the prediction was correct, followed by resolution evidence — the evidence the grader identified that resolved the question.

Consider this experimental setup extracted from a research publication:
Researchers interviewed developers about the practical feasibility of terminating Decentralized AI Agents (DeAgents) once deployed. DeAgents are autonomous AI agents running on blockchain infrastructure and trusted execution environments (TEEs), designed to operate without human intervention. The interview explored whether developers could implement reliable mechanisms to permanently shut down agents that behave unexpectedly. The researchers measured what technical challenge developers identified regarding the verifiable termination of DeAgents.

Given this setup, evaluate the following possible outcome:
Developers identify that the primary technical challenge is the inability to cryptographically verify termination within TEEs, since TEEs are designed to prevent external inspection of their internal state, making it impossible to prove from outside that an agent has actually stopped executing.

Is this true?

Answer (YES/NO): NO